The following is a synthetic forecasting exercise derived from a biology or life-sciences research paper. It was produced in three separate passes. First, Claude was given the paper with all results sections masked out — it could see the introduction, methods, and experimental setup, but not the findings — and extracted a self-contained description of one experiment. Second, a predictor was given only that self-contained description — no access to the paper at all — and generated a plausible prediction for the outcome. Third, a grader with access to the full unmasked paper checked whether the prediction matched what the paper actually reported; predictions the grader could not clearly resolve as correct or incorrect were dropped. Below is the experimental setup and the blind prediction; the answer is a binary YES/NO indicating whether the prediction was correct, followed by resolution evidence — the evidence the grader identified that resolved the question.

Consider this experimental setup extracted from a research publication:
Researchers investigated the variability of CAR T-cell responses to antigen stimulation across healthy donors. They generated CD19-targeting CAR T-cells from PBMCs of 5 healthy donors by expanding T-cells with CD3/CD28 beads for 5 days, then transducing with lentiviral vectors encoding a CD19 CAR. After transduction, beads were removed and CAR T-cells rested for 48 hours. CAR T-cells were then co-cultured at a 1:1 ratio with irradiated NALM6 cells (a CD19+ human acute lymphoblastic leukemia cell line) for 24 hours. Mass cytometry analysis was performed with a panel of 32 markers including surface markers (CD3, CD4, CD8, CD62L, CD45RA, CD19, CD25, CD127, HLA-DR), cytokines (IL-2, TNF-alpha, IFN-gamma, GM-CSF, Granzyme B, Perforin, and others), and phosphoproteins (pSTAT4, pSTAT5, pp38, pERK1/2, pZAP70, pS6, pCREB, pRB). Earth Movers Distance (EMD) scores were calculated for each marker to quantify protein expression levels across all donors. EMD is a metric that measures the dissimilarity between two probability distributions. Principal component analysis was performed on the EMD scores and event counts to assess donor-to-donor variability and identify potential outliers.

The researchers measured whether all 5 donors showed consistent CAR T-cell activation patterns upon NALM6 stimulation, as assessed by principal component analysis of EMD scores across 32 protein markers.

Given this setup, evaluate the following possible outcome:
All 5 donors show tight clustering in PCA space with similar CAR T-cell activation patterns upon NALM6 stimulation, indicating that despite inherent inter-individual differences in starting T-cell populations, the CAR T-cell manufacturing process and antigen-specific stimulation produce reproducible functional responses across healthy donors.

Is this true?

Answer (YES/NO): NO